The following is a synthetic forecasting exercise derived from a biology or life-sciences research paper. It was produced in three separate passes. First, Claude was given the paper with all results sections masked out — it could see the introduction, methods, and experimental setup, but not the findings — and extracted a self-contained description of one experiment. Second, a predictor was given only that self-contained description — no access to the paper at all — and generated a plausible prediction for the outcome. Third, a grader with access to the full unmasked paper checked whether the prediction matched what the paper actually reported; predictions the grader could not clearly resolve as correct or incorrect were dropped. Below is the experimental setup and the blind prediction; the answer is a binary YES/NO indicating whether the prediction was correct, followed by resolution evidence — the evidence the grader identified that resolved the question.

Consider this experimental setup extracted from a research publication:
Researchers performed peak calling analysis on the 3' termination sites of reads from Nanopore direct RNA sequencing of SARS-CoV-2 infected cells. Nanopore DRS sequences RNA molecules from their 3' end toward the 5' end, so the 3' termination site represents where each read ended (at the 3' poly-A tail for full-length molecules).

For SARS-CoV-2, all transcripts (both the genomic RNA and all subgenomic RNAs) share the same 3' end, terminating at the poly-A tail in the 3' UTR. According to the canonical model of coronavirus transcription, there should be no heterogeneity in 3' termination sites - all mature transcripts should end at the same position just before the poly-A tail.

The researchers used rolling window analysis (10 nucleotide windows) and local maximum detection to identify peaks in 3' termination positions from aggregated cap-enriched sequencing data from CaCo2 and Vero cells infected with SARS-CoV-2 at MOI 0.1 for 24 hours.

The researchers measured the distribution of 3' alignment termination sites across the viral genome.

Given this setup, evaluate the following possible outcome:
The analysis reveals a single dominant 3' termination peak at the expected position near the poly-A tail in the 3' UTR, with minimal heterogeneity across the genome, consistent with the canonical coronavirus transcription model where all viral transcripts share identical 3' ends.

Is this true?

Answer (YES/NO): YES